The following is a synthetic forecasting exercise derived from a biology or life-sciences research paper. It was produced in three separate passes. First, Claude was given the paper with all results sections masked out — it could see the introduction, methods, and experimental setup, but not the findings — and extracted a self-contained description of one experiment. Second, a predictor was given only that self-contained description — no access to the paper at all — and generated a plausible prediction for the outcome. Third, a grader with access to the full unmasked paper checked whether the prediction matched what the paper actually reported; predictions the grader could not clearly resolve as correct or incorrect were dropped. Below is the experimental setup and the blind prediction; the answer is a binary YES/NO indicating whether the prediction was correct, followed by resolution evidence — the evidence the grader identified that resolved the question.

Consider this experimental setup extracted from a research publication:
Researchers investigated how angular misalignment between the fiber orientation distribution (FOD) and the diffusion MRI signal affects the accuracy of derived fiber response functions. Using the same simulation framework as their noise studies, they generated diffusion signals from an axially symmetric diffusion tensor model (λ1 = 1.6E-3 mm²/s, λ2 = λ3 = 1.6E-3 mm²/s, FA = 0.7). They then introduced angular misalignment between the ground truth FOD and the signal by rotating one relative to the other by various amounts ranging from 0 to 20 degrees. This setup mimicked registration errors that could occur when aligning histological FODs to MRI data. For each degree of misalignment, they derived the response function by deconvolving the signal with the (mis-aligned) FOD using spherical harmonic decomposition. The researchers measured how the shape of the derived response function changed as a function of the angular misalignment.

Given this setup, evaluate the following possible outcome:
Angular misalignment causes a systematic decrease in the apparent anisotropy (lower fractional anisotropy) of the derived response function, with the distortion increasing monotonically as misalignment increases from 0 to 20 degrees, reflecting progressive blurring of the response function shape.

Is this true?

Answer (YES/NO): NO